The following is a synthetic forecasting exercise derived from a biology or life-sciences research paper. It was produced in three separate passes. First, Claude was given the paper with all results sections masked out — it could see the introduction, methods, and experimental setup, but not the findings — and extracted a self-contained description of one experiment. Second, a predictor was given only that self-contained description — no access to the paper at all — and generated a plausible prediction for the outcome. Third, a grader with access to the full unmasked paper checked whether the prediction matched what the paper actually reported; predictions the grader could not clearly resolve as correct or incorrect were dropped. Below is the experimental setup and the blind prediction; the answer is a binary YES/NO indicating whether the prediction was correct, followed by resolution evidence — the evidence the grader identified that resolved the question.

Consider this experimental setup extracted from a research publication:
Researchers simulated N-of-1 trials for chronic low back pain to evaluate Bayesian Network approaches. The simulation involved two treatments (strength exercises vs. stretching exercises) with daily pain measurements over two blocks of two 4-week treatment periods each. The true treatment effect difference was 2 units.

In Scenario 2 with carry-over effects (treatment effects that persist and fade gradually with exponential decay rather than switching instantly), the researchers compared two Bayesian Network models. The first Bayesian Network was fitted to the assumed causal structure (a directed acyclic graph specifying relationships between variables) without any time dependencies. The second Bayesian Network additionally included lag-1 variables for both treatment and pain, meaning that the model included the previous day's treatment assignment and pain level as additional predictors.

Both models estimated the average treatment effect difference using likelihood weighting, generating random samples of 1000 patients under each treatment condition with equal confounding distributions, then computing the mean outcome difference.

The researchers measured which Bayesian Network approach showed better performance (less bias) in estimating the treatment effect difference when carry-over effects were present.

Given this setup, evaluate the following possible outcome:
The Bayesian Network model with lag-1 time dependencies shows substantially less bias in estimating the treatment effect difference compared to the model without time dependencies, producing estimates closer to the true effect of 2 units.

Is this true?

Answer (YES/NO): NO